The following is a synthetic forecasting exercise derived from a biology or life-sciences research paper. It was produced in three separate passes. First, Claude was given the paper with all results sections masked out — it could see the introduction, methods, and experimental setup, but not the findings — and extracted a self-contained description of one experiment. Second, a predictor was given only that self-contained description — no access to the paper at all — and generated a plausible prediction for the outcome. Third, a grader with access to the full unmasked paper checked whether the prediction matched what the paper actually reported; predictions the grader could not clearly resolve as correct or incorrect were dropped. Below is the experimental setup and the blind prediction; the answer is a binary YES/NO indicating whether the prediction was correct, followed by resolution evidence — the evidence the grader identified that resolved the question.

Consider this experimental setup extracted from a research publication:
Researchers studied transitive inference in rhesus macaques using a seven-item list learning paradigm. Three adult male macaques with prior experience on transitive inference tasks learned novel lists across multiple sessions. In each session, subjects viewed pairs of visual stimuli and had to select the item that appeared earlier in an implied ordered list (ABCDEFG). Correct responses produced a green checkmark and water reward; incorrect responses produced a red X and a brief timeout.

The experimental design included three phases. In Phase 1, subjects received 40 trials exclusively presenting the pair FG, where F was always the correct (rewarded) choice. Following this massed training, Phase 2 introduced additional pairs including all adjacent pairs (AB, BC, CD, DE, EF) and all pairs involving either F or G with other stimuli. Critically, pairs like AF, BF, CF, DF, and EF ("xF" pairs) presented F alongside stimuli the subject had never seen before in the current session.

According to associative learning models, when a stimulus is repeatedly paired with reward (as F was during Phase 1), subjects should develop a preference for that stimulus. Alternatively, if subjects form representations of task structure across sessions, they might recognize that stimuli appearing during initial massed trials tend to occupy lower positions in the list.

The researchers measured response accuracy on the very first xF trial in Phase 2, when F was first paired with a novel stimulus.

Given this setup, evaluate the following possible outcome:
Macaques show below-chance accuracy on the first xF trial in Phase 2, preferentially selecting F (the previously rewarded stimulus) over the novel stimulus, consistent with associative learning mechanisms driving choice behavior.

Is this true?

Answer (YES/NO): NO